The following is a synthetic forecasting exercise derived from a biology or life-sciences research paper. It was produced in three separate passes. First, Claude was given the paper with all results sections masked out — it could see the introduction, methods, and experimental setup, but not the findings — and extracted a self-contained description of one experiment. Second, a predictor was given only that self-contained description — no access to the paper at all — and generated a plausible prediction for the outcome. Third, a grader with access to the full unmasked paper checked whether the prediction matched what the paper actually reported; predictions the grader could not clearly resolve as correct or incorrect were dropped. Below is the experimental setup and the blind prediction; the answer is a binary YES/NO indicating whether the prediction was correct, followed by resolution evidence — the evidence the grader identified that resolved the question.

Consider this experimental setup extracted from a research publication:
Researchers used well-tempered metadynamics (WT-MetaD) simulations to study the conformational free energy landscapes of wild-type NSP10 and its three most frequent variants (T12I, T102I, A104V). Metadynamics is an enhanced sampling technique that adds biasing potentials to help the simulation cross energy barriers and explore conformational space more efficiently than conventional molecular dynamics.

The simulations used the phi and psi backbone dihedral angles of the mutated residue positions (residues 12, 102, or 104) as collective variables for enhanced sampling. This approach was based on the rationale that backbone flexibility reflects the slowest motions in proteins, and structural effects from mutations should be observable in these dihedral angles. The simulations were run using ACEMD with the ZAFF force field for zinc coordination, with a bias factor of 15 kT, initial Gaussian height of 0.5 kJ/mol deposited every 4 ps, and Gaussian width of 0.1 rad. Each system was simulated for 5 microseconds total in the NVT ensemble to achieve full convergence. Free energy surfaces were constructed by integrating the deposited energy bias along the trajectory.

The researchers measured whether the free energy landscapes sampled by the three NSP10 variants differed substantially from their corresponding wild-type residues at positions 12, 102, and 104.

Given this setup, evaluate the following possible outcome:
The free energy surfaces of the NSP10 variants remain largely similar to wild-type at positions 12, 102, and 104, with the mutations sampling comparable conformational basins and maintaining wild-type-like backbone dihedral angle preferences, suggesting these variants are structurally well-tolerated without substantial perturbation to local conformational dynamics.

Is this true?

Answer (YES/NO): YES